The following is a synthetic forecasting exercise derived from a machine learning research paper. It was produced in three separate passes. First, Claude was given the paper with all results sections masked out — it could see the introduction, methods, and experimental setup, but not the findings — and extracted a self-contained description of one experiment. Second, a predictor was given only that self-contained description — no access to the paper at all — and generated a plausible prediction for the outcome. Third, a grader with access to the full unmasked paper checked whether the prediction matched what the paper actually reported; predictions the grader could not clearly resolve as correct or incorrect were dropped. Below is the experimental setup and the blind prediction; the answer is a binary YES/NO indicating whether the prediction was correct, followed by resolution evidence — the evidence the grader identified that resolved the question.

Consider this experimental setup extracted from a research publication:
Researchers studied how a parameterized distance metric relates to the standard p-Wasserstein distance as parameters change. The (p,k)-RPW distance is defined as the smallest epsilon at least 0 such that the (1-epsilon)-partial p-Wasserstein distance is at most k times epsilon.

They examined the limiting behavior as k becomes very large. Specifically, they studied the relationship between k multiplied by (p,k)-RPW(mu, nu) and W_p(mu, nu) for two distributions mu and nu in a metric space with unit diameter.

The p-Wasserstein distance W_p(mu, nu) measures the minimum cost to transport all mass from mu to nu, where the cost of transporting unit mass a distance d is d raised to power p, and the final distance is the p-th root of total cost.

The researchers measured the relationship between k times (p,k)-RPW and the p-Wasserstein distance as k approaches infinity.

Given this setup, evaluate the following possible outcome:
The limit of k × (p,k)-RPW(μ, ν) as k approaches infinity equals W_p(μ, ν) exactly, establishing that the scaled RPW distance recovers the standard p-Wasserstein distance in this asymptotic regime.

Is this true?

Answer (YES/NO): YES